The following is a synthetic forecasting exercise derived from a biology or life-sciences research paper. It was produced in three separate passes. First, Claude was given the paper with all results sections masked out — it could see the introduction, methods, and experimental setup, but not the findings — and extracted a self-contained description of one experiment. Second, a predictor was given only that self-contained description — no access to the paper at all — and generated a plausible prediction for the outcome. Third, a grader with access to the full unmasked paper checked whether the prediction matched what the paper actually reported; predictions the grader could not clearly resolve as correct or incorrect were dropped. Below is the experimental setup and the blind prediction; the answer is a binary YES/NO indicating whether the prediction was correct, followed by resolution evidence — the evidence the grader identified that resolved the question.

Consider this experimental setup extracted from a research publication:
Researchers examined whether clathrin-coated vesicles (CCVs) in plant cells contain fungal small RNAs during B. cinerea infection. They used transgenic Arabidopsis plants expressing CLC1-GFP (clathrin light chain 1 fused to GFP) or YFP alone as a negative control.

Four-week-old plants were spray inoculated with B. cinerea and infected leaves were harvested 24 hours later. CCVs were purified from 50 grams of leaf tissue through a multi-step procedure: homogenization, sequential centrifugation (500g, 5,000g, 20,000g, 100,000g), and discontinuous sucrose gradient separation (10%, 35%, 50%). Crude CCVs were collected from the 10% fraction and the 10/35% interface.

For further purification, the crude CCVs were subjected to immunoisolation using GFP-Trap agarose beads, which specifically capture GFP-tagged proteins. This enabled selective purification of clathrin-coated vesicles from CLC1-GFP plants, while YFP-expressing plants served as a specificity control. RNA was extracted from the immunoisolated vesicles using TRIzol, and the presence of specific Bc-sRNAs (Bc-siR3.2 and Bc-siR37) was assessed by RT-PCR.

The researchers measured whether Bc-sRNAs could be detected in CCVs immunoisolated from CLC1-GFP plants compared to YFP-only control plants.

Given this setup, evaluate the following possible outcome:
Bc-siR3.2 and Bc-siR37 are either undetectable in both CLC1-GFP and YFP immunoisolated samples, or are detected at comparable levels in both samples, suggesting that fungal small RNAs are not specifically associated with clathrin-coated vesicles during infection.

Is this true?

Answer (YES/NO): NO